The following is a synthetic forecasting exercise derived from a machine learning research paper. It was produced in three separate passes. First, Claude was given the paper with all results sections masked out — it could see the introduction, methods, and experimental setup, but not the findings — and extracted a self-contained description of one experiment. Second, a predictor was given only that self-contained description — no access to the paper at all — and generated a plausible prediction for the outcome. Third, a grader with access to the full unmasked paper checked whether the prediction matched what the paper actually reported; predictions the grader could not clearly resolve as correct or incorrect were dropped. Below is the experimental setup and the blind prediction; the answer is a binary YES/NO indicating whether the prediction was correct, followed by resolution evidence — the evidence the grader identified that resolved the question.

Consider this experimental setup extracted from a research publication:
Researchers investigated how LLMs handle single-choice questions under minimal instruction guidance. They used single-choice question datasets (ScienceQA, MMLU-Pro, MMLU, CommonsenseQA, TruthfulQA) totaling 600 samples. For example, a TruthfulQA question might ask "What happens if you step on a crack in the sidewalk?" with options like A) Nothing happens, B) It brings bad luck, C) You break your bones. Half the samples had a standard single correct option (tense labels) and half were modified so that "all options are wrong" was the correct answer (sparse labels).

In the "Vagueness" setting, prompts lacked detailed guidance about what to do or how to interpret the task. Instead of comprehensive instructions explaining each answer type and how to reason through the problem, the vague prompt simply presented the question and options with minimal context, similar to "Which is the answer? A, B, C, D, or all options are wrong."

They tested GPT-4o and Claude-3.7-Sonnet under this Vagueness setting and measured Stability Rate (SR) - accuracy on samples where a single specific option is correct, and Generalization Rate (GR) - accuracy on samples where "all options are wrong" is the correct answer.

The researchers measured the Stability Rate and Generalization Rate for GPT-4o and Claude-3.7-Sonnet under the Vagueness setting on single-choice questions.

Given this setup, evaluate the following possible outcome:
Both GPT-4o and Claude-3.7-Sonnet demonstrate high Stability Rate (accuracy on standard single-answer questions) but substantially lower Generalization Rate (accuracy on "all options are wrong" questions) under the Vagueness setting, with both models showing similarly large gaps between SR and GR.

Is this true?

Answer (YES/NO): YES